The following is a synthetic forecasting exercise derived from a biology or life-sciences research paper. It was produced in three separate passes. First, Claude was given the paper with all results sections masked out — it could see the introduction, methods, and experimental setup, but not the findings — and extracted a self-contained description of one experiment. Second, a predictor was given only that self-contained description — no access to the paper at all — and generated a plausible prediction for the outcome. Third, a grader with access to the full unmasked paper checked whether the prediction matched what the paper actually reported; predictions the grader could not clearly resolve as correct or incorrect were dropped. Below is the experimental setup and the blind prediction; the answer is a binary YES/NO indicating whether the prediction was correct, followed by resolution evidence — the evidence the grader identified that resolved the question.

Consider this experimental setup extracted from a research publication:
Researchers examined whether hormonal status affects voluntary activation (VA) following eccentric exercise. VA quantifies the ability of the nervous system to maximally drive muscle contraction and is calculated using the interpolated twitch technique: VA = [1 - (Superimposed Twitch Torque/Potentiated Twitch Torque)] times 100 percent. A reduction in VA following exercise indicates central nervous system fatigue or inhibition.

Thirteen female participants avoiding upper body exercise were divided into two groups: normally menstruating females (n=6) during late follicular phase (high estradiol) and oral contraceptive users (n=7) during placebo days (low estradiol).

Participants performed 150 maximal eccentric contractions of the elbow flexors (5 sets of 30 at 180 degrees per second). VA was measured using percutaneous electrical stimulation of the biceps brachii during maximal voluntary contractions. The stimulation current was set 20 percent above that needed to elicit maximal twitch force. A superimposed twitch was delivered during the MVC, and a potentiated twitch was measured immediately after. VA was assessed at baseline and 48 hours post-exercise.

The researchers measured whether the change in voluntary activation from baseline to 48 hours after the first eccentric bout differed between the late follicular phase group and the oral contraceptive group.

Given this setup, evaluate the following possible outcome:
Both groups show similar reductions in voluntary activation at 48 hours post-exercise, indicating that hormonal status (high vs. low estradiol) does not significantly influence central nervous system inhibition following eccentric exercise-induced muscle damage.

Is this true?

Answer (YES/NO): NO